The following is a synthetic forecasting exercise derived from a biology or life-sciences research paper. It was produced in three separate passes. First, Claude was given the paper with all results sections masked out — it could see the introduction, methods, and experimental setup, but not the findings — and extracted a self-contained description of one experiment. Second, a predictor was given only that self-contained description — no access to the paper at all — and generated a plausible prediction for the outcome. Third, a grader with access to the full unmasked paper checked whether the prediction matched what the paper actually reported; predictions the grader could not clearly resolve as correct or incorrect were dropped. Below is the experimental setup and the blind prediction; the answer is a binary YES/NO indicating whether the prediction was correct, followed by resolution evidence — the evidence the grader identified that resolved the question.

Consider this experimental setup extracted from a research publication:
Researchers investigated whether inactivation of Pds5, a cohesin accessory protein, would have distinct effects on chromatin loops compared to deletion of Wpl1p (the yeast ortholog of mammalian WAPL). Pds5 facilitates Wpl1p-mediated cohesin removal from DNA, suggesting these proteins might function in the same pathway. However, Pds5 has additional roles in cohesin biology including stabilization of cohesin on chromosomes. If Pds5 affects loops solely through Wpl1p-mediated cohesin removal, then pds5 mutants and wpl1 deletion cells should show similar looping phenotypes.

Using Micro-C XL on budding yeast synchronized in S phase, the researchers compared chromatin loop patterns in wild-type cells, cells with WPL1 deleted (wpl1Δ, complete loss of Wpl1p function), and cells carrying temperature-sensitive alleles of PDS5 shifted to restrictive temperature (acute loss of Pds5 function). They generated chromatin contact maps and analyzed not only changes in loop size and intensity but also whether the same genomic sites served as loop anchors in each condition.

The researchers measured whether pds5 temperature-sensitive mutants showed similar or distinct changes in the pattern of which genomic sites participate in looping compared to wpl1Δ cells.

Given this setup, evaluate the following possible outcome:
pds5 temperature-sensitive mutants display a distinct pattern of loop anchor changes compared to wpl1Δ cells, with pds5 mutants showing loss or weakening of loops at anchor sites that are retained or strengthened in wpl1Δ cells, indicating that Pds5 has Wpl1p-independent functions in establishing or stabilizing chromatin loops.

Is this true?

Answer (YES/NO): YES